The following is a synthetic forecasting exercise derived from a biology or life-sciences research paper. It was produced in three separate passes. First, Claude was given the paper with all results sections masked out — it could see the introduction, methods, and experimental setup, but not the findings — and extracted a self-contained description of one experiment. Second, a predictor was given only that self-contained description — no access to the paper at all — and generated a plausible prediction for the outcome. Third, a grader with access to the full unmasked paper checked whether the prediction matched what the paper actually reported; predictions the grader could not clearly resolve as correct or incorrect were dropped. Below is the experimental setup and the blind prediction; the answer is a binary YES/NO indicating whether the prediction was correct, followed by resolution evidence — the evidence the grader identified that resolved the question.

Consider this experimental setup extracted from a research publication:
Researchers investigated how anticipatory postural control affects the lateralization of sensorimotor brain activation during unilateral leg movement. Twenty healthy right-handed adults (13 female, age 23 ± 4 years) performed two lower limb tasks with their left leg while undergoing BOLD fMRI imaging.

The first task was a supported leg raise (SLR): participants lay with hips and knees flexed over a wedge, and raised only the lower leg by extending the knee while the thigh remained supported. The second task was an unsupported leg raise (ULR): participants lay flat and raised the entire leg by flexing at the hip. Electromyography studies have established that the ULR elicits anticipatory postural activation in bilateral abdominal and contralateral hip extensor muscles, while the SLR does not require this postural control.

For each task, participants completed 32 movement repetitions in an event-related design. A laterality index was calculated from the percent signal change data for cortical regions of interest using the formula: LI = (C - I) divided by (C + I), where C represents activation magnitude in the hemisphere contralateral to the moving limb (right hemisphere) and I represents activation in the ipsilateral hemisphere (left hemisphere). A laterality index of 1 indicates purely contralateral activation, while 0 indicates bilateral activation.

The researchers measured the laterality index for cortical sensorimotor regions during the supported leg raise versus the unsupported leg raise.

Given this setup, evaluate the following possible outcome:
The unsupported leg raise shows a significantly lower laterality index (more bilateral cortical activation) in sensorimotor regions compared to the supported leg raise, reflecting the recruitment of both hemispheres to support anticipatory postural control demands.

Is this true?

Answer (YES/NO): YES